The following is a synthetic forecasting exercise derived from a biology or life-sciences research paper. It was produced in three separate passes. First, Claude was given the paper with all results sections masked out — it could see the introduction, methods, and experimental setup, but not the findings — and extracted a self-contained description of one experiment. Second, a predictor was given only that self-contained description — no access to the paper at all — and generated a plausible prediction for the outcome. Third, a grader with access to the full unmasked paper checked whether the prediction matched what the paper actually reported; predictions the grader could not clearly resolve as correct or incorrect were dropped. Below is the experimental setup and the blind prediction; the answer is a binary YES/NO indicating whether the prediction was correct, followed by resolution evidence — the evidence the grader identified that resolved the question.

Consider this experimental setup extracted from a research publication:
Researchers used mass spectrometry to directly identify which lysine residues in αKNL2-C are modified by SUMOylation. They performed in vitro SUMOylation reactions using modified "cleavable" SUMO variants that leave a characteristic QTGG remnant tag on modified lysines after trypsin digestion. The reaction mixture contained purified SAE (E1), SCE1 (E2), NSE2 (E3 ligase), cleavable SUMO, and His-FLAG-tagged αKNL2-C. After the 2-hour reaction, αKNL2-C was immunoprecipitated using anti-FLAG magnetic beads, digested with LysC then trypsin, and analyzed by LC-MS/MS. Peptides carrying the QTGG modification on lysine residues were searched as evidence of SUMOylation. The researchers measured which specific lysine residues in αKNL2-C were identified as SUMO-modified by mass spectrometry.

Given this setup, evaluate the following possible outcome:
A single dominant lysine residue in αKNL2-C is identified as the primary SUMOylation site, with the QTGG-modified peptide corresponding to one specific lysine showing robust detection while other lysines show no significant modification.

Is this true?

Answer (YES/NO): NO